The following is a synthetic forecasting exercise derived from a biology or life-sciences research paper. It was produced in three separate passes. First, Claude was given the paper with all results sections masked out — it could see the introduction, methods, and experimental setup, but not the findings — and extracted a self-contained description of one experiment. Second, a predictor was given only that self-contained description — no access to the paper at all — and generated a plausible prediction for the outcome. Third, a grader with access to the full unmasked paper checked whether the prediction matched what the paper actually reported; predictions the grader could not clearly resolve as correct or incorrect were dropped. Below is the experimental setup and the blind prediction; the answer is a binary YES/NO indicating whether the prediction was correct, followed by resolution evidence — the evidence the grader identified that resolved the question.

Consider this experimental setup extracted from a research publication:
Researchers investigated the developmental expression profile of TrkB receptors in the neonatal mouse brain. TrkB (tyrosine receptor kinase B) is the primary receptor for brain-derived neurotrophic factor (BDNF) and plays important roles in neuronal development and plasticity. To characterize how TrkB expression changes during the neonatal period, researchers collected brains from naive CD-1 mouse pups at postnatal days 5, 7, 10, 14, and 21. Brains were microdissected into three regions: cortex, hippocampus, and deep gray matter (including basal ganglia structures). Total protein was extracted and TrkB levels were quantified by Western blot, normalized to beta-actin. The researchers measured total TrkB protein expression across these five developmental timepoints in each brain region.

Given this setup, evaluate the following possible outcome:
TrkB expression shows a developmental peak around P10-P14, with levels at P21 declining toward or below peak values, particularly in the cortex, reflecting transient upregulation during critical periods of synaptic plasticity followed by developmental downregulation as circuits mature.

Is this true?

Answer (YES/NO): NO